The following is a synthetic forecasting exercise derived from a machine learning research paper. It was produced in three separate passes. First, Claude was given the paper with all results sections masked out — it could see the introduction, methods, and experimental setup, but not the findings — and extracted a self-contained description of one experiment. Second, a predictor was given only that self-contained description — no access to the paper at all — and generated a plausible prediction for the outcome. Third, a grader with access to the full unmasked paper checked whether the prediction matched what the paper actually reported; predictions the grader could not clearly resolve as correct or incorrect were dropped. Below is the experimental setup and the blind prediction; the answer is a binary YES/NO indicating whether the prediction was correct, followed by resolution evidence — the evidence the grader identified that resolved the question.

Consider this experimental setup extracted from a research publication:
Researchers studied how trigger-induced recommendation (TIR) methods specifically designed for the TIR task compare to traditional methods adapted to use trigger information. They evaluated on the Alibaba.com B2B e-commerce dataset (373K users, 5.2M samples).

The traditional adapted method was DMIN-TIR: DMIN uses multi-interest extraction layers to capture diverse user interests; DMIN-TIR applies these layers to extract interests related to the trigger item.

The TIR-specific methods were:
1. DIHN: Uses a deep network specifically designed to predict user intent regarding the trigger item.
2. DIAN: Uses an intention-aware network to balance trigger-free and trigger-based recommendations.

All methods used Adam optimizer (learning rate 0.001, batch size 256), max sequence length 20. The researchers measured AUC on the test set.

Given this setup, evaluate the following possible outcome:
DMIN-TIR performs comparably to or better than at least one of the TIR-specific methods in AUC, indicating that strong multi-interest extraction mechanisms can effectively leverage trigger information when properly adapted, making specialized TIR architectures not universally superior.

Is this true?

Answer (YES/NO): NO